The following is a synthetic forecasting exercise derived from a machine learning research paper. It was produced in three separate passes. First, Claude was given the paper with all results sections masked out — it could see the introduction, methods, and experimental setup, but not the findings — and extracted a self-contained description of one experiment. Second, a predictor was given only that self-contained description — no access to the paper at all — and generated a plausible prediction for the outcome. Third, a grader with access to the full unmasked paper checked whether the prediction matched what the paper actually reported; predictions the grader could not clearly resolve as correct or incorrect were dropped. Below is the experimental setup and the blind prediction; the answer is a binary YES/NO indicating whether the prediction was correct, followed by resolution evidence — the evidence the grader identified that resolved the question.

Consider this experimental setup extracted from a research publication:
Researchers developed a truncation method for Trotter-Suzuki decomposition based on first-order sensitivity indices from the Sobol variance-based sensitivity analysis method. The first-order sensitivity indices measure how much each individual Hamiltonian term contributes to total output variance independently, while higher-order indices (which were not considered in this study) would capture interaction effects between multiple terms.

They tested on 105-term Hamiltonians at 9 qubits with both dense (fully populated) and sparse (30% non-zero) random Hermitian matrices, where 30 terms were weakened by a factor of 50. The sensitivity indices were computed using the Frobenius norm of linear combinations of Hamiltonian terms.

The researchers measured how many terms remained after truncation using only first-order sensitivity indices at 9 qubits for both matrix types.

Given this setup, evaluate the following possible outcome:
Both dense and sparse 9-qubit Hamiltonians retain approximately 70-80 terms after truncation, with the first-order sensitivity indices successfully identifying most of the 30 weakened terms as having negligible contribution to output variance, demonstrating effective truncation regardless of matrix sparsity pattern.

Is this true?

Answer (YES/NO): YES